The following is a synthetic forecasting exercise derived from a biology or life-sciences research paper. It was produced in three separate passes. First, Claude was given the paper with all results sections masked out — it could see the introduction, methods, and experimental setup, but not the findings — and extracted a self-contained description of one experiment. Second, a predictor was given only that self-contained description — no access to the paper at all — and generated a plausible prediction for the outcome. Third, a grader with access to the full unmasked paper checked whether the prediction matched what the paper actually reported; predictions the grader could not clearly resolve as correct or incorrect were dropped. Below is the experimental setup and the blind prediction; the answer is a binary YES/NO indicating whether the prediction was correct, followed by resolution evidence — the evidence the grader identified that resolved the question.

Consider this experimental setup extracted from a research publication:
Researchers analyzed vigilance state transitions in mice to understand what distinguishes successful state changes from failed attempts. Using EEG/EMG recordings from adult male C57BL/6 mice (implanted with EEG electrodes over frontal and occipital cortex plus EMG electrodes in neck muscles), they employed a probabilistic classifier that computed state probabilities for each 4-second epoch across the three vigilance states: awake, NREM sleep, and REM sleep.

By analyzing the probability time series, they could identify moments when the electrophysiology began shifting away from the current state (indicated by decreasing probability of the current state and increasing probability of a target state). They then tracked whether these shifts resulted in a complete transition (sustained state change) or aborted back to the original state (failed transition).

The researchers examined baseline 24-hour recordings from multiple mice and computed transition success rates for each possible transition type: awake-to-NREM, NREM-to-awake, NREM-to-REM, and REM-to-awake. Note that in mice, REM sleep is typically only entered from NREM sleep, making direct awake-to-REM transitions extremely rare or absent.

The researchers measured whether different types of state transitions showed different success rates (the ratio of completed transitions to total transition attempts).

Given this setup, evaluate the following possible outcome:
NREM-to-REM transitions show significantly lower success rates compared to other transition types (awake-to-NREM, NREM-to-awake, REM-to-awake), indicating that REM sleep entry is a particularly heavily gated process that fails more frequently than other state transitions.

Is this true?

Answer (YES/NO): NO